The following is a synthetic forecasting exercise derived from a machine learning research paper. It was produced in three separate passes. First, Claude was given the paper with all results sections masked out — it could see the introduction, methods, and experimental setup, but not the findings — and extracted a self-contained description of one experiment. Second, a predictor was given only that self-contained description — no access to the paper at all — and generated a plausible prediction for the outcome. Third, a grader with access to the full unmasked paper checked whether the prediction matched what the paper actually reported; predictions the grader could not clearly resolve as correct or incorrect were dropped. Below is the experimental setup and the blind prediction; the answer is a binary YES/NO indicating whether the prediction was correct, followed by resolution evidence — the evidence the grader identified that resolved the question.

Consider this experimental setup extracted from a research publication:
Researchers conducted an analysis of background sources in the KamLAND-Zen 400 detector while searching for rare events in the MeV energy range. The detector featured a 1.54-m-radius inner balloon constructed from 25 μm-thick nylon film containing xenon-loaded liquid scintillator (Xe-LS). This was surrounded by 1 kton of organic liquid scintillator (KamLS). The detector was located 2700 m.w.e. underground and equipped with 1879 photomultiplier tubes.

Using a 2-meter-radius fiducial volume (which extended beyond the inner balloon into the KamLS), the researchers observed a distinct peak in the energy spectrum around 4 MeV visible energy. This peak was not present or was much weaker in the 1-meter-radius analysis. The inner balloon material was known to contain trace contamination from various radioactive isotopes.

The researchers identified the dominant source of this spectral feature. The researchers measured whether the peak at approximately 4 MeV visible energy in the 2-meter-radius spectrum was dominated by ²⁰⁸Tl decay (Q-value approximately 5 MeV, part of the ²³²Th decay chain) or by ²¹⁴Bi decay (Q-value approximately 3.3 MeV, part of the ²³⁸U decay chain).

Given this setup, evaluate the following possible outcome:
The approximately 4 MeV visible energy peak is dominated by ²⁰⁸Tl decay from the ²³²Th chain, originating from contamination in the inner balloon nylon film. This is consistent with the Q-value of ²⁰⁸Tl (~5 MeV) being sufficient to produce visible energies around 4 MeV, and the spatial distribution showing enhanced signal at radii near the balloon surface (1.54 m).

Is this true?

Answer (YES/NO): YES